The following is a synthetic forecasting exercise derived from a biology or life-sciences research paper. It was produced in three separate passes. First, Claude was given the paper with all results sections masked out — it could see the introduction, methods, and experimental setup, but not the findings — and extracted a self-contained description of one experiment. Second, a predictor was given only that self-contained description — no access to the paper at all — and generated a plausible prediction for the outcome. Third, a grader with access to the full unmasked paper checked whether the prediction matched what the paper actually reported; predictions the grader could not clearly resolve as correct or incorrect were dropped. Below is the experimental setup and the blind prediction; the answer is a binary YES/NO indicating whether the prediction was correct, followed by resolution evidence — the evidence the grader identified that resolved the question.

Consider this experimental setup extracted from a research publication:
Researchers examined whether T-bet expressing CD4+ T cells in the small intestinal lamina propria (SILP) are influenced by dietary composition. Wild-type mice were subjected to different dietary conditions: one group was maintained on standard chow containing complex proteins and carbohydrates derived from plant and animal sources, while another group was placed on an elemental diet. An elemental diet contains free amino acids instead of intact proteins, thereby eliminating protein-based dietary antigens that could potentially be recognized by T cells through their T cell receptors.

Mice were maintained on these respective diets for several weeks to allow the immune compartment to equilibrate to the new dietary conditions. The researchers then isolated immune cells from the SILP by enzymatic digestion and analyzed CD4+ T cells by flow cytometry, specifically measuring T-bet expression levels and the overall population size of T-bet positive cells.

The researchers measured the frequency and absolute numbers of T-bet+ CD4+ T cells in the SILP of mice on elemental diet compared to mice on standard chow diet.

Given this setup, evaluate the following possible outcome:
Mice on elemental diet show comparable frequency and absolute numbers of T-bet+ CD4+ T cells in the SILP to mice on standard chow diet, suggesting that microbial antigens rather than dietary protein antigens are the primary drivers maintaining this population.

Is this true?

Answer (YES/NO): NO